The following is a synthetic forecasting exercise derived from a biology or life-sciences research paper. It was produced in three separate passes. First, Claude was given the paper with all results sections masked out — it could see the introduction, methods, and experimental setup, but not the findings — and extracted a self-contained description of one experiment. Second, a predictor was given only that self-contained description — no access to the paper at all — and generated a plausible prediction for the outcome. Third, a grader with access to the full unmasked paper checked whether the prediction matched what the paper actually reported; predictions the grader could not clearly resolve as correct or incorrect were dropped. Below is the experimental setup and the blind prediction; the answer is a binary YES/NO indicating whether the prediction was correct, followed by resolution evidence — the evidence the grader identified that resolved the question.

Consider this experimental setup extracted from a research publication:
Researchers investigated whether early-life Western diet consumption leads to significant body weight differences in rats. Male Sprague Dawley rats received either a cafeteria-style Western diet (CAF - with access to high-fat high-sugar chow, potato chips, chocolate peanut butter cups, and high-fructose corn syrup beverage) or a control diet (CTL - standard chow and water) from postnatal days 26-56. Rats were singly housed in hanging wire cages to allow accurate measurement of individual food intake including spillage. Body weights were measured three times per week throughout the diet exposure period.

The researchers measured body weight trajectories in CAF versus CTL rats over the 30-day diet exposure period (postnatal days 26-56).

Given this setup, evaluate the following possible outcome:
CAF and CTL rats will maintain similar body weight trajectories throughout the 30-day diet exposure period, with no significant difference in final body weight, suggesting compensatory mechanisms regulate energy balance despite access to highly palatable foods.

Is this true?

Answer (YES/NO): YES